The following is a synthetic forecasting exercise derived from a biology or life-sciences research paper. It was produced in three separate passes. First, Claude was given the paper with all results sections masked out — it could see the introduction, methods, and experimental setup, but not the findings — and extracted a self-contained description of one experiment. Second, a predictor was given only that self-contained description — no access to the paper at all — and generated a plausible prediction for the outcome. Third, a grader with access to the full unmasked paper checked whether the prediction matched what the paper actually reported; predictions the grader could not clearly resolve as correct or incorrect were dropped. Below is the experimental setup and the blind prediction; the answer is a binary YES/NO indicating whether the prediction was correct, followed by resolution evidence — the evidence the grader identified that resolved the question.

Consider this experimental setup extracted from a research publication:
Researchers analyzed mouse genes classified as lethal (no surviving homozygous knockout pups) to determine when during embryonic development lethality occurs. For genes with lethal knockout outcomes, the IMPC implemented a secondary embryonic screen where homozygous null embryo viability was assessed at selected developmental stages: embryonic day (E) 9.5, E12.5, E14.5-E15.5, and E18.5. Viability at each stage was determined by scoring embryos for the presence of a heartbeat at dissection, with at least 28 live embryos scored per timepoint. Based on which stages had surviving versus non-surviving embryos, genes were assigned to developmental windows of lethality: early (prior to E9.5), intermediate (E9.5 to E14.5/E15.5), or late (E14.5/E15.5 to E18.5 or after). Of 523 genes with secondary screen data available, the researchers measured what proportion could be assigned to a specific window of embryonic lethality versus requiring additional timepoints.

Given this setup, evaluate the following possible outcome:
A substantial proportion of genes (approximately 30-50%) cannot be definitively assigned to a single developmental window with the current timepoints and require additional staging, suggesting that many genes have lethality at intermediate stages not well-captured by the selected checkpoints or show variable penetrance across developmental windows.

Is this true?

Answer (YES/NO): NO